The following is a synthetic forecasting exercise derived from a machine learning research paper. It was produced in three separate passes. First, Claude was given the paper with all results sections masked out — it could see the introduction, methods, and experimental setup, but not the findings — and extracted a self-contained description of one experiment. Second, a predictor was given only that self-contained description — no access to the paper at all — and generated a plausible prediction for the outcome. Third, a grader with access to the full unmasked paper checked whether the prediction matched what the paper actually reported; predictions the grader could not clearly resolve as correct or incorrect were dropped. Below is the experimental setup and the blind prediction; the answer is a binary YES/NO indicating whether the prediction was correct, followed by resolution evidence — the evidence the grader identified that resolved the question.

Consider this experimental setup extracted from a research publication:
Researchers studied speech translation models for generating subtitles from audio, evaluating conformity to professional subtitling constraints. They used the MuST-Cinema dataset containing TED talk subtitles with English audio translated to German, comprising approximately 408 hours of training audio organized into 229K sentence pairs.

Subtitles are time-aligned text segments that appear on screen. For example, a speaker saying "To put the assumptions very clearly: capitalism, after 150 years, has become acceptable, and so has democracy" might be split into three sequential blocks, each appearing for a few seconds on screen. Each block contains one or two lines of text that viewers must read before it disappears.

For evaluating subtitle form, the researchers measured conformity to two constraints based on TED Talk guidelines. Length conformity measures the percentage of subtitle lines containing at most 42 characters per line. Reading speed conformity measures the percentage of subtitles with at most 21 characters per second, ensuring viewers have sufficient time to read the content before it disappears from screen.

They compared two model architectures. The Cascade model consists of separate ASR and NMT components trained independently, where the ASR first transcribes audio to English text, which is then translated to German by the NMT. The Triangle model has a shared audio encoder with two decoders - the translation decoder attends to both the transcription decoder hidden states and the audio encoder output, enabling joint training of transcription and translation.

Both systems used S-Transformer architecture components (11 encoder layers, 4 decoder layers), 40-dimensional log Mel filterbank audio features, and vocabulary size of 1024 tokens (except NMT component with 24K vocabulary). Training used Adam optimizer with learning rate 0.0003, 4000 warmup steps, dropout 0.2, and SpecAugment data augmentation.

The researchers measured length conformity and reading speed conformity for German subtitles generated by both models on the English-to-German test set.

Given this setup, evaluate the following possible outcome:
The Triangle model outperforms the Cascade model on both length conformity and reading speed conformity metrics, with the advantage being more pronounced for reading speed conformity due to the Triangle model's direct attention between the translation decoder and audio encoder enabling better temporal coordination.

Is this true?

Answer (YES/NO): NO